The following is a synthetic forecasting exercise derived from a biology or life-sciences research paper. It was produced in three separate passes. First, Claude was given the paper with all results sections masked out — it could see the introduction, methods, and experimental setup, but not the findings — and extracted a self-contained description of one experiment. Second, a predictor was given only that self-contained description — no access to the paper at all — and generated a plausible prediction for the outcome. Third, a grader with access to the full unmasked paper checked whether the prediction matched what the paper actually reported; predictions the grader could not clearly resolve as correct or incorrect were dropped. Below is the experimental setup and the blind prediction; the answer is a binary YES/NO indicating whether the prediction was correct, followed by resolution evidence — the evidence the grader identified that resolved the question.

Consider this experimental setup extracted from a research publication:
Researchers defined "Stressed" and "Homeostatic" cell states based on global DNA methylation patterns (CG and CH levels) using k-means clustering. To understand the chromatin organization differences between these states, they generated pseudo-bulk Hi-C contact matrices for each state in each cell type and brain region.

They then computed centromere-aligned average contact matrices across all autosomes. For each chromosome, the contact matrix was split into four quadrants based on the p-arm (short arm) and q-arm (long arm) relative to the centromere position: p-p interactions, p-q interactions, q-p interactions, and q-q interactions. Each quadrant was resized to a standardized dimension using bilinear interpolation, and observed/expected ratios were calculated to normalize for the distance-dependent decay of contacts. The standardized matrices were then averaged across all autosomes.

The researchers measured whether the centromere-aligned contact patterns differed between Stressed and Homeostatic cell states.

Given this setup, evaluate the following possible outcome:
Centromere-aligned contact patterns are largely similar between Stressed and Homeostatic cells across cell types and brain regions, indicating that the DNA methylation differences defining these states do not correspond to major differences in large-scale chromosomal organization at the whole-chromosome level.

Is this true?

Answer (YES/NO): NO